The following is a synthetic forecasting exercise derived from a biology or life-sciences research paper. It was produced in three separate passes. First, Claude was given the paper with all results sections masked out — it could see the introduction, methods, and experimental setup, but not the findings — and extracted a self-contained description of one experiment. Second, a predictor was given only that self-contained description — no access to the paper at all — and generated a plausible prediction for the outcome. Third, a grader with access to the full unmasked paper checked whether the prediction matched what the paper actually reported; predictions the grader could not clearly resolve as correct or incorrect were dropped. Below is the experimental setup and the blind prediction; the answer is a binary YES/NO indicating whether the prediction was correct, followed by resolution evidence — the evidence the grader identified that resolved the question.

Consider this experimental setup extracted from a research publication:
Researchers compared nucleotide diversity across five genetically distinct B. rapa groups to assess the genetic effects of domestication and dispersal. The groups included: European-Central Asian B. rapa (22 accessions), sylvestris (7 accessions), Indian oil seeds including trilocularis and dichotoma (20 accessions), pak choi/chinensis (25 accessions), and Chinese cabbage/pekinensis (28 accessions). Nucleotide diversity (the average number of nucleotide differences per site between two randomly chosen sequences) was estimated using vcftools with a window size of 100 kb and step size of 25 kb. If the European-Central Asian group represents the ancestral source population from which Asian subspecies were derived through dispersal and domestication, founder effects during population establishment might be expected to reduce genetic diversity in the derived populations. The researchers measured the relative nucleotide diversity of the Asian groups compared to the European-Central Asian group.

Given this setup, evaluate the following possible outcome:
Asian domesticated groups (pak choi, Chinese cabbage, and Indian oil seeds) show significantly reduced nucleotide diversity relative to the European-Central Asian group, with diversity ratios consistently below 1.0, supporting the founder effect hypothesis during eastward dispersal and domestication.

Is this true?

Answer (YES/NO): NO